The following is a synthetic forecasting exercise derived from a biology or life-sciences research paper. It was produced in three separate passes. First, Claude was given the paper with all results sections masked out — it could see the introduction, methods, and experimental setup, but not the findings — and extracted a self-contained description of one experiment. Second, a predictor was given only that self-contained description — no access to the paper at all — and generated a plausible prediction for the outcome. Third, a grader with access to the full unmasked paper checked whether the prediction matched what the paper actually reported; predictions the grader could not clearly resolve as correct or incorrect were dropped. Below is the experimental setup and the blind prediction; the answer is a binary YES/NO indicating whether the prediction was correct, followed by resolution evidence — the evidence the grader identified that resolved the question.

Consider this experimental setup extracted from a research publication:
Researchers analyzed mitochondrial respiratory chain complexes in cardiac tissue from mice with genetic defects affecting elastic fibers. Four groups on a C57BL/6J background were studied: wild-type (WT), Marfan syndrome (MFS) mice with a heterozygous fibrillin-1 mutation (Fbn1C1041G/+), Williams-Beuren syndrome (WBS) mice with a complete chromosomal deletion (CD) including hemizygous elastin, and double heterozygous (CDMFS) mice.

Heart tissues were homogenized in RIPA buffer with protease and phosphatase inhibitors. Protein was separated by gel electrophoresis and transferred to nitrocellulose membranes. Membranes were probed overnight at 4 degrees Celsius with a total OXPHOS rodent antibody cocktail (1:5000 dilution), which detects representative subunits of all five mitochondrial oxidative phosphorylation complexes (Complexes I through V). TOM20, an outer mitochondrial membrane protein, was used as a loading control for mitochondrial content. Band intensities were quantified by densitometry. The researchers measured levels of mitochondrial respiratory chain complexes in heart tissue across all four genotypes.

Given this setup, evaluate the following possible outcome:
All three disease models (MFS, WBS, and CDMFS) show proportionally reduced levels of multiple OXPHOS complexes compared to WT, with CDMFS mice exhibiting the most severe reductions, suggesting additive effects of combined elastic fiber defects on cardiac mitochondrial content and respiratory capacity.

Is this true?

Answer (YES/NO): NO